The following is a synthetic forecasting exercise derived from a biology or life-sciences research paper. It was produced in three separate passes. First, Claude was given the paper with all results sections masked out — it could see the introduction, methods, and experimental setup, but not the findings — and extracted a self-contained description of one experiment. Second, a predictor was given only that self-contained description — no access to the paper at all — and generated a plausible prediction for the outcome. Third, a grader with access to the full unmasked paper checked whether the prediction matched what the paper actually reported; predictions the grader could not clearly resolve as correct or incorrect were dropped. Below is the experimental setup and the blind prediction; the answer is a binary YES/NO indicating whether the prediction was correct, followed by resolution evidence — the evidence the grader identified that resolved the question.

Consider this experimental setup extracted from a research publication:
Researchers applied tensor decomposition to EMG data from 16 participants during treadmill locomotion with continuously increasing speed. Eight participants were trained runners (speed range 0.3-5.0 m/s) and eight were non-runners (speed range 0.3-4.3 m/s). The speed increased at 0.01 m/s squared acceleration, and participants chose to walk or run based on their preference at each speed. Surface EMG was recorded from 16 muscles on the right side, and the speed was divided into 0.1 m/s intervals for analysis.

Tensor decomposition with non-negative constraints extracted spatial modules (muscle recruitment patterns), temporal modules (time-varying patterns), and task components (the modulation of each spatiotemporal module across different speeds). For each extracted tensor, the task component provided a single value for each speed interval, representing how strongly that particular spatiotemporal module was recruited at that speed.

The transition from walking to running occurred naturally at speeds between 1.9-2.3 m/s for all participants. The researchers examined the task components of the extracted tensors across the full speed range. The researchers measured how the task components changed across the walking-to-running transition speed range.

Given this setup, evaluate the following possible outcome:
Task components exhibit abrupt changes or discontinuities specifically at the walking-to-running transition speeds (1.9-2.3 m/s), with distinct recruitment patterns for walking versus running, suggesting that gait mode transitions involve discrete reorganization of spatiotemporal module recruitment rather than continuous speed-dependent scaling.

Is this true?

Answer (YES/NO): NO